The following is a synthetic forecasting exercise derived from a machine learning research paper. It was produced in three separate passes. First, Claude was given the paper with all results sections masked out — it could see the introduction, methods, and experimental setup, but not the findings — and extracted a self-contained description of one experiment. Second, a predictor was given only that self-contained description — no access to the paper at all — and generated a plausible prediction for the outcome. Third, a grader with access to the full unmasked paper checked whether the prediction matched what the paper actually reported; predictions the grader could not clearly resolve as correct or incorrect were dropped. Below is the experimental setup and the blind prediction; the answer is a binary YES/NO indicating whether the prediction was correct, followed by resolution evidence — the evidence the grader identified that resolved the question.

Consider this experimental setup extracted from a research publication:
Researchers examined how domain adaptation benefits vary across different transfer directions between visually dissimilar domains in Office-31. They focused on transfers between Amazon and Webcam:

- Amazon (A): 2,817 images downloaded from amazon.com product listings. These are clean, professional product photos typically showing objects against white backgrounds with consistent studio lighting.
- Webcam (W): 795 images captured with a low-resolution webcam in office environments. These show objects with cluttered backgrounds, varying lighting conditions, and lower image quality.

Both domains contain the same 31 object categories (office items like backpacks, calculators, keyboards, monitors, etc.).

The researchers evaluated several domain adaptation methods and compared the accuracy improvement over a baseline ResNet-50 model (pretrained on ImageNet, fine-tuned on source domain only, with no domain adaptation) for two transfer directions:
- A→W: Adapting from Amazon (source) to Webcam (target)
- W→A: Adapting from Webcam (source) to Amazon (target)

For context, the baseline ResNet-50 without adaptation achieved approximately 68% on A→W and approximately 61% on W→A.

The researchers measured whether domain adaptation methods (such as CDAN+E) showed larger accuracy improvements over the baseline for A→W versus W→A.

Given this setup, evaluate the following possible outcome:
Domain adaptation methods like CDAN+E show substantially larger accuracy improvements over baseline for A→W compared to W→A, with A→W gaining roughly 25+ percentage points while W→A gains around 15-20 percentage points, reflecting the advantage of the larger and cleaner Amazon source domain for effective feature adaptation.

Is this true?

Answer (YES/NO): NO